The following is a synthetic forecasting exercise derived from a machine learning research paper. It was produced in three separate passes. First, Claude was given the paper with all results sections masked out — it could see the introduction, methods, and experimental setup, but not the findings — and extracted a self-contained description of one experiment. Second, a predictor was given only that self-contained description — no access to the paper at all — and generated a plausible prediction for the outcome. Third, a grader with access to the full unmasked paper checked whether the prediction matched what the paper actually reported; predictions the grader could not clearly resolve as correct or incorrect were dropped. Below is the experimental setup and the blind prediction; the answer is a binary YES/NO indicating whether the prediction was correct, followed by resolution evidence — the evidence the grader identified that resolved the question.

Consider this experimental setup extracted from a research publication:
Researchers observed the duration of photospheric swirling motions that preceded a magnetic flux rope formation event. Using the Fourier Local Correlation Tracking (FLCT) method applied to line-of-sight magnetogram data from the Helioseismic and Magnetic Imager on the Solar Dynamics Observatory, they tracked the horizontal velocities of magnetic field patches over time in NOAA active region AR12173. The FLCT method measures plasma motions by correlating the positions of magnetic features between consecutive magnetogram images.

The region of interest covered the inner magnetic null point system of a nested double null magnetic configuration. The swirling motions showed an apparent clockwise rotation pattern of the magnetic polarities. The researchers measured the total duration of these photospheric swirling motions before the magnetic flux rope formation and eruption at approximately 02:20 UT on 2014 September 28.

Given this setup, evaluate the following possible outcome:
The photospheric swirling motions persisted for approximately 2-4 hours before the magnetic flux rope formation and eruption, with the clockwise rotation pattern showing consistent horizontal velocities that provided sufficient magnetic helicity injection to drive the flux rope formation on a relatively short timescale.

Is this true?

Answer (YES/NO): NO